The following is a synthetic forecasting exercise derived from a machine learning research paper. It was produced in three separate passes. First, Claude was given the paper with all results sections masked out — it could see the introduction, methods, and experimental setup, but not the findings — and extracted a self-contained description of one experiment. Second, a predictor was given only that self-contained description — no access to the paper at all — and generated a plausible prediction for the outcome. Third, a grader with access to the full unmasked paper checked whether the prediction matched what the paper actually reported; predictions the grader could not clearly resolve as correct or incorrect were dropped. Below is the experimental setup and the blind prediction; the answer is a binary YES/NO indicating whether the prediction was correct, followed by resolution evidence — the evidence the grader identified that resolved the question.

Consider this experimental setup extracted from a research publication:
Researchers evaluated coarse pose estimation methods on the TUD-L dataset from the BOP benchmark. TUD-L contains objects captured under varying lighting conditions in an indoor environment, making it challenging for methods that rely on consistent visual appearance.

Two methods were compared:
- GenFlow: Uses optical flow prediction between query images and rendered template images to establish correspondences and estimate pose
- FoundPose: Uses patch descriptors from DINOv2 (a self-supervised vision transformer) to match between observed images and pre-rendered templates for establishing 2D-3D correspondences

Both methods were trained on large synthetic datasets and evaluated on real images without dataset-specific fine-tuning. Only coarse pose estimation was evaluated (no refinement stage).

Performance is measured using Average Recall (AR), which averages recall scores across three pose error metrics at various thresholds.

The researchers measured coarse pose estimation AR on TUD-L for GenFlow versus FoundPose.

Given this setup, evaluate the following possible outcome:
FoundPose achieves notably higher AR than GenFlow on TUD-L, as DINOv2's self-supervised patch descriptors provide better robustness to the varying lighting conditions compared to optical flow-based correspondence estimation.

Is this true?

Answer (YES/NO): YES